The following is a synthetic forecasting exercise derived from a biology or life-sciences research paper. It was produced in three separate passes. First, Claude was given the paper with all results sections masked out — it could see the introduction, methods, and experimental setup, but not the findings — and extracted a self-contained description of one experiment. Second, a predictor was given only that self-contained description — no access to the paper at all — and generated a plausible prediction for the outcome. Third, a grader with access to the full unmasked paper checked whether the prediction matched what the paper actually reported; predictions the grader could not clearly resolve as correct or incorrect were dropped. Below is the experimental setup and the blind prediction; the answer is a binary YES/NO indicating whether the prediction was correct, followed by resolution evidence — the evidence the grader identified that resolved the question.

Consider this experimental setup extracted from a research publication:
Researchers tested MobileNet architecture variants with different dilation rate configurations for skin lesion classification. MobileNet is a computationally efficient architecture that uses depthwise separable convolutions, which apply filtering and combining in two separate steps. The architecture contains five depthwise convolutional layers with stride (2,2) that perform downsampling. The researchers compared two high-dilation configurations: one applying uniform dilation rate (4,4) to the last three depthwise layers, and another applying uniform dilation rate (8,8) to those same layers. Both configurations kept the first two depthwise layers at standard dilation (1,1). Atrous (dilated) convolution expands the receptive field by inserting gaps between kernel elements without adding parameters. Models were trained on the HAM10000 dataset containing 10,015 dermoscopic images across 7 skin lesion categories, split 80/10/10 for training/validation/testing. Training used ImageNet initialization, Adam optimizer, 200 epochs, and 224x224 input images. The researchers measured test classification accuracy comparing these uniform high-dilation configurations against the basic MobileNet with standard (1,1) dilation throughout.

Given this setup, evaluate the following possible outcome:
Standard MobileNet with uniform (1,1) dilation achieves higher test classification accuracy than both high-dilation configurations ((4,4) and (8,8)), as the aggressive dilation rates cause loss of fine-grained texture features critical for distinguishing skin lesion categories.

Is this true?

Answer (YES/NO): YES